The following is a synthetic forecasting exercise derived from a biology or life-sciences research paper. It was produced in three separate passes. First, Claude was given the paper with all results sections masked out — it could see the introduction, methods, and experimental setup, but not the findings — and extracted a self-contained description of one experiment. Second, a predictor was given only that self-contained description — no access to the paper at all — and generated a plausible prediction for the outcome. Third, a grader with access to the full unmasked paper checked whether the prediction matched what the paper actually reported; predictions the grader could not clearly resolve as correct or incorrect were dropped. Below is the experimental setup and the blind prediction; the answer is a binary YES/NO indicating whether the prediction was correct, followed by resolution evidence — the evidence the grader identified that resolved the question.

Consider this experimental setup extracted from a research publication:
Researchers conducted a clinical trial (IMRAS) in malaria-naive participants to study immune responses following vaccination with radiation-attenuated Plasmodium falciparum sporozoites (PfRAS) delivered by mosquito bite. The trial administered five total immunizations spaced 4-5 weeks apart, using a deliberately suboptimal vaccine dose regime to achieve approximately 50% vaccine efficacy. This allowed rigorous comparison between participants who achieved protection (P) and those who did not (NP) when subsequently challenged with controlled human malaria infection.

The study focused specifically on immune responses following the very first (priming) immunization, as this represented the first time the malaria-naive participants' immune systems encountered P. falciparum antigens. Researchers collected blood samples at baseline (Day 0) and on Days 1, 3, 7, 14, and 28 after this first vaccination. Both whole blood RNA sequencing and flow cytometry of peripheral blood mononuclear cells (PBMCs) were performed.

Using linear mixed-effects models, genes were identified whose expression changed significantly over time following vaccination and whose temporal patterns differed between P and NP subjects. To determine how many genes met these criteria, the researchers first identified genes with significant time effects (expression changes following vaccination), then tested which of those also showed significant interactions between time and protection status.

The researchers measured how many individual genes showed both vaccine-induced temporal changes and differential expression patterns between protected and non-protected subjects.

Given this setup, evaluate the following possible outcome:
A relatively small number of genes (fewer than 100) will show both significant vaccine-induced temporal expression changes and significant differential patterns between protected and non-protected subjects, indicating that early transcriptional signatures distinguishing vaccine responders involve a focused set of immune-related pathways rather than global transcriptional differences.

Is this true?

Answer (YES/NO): NO